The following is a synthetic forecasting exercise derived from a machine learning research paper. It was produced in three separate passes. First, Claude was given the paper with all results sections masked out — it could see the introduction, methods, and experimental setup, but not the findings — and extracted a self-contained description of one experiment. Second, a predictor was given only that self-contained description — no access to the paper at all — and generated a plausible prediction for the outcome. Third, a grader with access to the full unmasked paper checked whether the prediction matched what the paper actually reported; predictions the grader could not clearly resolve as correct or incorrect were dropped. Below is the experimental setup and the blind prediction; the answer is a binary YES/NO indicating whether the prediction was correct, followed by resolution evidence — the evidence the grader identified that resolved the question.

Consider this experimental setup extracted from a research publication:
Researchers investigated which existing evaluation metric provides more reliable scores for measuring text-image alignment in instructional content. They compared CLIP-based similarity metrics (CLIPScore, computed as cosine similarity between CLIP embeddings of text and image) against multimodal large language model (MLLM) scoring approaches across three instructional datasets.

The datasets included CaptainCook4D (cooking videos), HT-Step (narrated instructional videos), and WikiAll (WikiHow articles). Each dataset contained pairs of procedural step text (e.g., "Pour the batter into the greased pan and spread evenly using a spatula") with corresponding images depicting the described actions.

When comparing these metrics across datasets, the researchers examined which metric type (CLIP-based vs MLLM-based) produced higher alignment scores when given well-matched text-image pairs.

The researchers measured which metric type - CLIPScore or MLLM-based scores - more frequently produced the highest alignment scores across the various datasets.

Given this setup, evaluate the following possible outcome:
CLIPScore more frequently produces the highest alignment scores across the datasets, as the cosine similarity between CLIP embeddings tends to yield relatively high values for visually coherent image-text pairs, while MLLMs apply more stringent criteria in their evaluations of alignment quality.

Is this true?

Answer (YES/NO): NO